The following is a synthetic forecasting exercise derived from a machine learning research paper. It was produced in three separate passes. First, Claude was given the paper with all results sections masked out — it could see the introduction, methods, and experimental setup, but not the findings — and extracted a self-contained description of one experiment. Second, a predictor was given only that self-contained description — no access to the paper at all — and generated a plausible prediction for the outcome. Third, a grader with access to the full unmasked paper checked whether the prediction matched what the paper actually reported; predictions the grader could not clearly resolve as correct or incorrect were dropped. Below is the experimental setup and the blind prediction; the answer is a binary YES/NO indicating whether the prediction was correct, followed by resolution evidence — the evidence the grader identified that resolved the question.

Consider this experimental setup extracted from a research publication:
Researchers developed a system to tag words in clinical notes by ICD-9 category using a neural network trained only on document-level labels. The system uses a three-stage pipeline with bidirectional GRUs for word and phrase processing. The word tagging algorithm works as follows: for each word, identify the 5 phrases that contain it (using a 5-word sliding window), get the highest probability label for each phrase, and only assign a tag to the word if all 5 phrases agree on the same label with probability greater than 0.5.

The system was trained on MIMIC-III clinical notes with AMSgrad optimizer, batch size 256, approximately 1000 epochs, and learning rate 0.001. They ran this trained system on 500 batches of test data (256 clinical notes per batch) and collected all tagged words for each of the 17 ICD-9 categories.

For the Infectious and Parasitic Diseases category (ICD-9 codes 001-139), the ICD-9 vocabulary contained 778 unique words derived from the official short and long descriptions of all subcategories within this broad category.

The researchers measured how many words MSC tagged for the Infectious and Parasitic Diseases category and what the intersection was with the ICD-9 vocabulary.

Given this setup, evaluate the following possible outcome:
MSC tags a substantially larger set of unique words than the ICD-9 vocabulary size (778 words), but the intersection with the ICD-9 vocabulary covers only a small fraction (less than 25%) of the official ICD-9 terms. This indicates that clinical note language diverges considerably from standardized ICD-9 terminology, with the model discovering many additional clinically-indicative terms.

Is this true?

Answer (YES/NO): NO